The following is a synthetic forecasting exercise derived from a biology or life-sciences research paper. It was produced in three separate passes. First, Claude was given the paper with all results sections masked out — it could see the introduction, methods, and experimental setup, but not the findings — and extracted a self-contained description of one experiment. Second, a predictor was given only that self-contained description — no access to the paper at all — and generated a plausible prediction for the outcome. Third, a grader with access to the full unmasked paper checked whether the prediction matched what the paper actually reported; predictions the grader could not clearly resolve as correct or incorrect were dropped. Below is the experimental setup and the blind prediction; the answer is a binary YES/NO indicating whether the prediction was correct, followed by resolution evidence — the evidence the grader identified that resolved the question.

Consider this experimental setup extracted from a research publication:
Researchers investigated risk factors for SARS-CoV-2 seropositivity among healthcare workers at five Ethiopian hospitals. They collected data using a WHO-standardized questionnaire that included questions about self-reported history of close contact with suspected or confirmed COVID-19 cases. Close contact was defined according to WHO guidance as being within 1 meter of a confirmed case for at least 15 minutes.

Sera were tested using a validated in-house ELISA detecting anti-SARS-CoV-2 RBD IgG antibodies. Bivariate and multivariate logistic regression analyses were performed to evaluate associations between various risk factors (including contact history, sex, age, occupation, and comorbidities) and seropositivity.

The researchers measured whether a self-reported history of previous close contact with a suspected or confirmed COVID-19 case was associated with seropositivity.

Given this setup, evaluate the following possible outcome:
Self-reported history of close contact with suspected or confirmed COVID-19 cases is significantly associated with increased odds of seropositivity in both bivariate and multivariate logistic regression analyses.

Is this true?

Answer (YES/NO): YES